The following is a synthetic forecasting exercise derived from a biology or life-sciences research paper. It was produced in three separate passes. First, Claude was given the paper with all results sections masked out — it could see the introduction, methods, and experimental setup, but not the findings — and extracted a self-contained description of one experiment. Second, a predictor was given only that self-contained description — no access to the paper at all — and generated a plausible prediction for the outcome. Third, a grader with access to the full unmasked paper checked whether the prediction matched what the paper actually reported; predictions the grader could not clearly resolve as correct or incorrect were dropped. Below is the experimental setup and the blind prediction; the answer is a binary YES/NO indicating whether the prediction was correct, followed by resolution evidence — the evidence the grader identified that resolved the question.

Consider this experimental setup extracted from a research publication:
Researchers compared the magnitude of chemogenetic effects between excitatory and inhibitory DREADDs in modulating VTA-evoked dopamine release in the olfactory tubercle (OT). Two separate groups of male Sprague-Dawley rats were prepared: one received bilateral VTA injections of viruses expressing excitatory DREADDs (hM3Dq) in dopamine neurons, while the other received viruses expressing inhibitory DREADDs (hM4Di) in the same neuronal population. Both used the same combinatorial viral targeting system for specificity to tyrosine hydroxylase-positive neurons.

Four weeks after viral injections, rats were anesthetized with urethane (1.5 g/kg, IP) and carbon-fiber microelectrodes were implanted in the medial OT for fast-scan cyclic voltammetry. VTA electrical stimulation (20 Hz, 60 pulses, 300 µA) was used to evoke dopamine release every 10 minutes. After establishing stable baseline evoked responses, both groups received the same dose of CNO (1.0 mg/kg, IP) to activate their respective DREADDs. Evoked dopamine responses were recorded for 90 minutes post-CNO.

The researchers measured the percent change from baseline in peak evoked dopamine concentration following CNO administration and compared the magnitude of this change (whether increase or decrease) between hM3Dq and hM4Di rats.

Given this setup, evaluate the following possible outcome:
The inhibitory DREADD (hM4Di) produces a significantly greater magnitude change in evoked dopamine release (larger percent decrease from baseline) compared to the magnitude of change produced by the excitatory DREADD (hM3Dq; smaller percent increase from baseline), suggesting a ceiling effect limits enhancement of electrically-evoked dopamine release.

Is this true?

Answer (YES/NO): NO